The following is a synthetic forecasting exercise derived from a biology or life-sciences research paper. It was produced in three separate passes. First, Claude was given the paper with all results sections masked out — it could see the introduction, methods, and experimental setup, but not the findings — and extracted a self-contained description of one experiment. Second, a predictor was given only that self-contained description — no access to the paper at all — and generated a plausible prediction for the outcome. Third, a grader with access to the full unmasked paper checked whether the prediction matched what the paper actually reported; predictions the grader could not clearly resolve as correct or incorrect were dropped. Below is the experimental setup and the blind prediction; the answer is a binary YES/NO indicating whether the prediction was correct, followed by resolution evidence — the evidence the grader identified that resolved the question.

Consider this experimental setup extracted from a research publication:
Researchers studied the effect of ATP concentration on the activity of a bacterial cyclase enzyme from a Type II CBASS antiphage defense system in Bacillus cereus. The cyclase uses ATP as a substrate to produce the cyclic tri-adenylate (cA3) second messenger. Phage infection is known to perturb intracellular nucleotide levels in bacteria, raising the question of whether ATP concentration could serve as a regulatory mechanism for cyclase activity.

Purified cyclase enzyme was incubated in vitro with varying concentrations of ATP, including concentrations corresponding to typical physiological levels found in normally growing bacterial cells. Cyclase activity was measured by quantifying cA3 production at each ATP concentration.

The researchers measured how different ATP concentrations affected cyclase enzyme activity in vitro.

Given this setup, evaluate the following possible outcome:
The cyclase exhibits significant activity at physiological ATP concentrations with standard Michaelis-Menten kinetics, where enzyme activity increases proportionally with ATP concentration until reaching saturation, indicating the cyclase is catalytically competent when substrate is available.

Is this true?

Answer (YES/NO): NO